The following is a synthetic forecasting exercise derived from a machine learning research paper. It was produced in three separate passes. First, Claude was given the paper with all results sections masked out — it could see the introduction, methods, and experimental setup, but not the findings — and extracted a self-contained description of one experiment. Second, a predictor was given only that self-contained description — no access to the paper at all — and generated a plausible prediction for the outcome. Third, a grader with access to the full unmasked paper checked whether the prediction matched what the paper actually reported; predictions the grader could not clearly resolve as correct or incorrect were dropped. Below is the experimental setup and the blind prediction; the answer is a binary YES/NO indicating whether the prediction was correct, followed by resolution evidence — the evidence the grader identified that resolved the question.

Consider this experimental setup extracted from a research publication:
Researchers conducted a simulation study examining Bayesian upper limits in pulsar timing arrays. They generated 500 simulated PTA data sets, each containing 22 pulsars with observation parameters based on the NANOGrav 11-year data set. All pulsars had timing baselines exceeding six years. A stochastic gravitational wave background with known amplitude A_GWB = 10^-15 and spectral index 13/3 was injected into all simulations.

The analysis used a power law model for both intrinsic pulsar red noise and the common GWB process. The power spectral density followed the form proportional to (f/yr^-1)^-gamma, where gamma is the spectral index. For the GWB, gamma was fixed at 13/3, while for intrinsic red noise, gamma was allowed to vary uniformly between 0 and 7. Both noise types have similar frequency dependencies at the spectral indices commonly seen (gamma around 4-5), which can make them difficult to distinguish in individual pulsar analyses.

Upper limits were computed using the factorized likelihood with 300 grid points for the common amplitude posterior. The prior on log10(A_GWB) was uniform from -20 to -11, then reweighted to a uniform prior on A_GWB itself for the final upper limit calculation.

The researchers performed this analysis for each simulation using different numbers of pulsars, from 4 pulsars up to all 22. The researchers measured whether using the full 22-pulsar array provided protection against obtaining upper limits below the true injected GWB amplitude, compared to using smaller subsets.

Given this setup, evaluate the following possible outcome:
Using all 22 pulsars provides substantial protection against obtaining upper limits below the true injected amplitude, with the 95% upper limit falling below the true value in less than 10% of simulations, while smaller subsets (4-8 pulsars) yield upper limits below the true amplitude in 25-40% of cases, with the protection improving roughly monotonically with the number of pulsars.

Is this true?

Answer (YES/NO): NO